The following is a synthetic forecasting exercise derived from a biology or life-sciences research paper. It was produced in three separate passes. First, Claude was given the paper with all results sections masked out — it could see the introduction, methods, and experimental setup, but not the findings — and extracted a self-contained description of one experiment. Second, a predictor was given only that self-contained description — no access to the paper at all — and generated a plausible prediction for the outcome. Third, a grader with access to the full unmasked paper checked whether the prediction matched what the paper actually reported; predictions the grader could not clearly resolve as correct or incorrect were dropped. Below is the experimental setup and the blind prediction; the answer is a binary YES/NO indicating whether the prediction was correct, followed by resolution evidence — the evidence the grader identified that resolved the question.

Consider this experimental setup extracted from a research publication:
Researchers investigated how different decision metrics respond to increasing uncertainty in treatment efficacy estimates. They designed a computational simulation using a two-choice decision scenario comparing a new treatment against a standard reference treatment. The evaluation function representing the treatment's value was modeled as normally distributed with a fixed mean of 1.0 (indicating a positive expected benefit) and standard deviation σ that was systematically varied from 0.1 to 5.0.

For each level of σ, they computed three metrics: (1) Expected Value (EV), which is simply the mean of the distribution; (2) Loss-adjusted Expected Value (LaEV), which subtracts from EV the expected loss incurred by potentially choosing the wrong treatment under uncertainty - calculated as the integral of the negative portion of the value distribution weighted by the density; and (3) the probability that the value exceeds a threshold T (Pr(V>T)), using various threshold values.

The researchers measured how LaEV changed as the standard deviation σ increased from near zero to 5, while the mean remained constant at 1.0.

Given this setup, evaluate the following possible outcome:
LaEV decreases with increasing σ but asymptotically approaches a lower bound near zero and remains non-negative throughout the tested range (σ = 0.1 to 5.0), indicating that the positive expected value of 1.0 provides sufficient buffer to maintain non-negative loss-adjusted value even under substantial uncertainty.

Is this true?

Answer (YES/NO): NO